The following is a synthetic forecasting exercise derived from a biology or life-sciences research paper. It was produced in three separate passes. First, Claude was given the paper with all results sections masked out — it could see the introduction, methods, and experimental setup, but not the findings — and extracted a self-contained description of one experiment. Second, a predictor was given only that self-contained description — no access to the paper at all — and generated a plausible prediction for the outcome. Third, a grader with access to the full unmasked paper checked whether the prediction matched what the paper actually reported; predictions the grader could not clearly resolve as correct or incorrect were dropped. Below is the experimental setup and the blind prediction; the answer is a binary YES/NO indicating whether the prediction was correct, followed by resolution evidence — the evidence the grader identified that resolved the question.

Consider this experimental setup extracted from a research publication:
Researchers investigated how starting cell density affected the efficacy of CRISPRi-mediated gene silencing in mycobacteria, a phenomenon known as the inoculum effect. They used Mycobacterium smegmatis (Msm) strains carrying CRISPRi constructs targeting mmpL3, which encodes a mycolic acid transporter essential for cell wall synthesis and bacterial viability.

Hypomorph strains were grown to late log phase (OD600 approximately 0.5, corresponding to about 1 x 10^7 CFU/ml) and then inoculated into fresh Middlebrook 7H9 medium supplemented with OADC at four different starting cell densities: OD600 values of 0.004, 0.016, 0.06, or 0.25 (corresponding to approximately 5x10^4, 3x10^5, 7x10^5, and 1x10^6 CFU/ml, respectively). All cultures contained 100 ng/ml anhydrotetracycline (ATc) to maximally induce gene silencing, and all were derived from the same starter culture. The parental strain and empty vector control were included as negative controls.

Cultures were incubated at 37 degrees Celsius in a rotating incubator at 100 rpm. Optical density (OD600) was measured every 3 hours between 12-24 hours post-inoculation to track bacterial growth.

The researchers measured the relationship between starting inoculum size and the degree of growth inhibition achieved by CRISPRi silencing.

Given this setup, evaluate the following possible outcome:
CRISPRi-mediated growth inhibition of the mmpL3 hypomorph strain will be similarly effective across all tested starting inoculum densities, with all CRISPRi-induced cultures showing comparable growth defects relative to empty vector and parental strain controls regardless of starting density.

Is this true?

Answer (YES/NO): NO